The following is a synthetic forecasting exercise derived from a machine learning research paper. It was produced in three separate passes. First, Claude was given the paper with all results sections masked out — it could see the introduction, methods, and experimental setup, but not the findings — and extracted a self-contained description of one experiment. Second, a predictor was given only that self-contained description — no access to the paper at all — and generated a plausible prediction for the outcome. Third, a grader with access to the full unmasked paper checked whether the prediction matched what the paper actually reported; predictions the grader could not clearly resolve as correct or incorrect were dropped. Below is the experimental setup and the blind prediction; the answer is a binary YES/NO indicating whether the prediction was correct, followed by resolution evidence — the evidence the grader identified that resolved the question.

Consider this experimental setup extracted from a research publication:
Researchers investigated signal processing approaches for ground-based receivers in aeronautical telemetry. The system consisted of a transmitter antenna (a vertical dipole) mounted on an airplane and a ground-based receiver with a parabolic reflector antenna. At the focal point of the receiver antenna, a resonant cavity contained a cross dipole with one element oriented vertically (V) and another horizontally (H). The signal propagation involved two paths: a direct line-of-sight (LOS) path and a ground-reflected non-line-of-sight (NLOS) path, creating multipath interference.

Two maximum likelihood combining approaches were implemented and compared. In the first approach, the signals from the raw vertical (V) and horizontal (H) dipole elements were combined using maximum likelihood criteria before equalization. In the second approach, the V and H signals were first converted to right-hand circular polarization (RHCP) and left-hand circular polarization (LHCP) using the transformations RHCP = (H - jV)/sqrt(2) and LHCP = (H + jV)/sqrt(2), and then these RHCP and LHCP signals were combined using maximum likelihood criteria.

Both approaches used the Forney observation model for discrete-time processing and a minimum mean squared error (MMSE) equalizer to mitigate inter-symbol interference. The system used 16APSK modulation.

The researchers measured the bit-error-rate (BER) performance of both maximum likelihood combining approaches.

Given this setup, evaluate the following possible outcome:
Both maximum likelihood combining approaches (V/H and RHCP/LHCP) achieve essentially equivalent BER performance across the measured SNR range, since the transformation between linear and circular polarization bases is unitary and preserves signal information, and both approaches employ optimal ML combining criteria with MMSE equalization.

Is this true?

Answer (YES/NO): YES